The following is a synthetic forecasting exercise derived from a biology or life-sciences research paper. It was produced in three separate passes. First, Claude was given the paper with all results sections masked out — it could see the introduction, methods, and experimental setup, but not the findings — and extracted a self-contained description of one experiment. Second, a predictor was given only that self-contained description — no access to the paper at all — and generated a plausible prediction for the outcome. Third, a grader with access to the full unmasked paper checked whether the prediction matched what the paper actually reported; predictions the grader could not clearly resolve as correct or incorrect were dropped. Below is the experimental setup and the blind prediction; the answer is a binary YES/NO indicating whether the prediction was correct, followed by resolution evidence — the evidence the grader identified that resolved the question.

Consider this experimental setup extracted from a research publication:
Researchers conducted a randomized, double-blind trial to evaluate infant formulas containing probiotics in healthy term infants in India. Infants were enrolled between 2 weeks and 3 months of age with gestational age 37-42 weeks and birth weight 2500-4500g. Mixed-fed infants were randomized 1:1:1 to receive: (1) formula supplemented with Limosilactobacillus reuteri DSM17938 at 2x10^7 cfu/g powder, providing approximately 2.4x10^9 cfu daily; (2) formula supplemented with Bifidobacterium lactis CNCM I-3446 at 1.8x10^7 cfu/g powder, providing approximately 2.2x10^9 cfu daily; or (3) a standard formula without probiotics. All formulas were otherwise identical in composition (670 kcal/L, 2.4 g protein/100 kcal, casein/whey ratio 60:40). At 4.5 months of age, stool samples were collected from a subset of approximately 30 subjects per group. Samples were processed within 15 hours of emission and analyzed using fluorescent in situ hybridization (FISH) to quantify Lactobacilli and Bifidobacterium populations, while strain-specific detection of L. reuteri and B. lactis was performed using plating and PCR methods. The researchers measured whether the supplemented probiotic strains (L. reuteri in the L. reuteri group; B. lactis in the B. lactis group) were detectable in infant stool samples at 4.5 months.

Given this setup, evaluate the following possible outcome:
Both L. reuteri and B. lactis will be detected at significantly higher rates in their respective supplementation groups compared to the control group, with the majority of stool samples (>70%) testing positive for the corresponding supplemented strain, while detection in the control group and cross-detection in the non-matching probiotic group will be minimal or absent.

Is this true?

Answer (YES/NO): NO